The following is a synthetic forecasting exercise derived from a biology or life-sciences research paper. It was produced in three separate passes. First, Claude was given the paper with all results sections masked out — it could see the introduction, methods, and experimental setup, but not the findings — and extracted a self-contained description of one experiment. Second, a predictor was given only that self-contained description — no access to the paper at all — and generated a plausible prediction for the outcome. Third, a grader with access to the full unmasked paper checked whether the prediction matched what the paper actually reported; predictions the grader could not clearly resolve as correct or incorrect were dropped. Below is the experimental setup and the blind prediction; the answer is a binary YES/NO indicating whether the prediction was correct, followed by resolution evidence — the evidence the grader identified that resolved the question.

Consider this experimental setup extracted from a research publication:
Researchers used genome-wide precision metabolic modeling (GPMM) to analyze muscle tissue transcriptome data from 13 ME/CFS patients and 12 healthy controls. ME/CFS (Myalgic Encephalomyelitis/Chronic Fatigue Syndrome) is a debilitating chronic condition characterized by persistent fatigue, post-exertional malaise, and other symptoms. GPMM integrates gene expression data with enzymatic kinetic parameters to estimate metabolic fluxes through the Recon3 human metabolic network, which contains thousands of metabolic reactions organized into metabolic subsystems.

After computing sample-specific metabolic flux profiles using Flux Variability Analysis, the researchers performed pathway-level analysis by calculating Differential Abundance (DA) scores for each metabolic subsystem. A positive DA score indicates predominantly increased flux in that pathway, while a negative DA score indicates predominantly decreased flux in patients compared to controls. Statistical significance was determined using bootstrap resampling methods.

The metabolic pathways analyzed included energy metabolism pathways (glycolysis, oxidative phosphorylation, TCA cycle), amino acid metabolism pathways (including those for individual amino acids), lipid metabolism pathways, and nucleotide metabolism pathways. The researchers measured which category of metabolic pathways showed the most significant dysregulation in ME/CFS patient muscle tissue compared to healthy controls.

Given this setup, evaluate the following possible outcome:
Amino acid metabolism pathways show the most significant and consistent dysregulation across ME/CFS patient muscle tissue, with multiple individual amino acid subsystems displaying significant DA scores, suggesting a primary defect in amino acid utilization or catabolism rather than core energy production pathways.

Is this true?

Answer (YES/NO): NO